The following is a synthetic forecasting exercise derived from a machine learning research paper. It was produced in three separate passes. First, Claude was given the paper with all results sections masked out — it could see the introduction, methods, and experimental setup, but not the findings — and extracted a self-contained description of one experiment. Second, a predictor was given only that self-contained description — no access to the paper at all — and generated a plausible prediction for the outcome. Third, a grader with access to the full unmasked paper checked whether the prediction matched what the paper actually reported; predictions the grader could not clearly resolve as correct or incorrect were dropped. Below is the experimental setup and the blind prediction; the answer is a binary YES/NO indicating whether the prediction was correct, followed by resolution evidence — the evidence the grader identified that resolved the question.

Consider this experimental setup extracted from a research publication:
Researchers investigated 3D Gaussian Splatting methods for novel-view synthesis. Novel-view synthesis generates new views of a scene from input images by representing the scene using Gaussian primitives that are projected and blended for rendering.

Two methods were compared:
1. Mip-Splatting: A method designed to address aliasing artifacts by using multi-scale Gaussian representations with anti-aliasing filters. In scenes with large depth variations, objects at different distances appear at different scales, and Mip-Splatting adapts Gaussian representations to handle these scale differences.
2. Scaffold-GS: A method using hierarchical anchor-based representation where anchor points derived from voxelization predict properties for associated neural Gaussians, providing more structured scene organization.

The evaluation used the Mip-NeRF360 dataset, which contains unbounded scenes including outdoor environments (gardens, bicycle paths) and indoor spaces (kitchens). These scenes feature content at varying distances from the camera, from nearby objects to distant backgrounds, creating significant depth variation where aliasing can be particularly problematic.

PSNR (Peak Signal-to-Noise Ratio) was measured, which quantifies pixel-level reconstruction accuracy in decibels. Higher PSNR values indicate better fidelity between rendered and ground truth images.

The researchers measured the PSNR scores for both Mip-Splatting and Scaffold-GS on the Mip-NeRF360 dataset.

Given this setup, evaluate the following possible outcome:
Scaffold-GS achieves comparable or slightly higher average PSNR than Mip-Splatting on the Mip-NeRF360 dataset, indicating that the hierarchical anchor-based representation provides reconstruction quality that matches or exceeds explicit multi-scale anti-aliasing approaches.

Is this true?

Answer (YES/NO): YES